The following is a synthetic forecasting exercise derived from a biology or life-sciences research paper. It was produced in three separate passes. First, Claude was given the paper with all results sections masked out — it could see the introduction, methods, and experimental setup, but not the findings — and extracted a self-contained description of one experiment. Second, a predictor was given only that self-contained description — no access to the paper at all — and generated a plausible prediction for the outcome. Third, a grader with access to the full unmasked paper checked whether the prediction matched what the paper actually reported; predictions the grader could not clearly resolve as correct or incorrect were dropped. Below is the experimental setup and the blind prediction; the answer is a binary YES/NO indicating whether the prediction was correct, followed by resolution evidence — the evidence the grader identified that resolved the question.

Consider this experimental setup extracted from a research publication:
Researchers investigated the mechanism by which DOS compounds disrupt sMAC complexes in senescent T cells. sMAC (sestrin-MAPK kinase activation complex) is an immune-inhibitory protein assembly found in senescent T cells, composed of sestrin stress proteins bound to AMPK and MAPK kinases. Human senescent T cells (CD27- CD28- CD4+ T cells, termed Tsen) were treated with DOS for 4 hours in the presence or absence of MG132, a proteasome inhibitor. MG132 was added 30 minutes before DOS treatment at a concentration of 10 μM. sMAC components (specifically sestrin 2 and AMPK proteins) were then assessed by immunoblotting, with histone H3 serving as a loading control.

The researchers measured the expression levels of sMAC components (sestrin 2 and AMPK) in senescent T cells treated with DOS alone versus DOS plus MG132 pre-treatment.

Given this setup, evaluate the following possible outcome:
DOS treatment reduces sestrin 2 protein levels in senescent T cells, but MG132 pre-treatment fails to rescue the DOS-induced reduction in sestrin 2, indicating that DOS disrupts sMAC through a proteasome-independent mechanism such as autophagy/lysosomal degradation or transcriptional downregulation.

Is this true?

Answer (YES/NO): NO